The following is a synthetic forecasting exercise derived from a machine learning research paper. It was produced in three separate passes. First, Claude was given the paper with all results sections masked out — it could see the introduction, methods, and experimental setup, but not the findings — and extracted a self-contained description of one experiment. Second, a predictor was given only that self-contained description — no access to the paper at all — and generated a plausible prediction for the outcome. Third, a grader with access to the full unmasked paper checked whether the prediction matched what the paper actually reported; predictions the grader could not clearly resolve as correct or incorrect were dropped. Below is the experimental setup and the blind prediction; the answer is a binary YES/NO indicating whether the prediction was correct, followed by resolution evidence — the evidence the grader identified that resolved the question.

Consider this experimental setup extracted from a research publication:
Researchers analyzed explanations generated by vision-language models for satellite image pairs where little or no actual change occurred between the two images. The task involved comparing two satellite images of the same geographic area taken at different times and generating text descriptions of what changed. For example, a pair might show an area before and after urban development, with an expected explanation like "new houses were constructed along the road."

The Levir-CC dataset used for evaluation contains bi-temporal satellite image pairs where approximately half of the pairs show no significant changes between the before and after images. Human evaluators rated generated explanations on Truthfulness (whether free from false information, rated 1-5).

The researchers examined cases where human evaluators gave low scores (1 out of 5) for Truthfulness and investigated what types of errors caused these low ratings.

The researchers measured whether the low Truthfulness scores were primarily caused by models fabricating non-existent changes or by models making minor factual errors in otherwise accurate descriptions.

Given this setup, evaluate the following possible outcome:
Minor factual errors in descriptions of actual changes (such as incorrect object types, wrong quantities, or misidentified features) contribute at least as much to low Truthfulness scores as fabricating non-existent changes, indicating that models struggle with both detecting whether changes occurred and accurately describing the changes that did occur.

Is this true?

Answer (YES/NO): NO